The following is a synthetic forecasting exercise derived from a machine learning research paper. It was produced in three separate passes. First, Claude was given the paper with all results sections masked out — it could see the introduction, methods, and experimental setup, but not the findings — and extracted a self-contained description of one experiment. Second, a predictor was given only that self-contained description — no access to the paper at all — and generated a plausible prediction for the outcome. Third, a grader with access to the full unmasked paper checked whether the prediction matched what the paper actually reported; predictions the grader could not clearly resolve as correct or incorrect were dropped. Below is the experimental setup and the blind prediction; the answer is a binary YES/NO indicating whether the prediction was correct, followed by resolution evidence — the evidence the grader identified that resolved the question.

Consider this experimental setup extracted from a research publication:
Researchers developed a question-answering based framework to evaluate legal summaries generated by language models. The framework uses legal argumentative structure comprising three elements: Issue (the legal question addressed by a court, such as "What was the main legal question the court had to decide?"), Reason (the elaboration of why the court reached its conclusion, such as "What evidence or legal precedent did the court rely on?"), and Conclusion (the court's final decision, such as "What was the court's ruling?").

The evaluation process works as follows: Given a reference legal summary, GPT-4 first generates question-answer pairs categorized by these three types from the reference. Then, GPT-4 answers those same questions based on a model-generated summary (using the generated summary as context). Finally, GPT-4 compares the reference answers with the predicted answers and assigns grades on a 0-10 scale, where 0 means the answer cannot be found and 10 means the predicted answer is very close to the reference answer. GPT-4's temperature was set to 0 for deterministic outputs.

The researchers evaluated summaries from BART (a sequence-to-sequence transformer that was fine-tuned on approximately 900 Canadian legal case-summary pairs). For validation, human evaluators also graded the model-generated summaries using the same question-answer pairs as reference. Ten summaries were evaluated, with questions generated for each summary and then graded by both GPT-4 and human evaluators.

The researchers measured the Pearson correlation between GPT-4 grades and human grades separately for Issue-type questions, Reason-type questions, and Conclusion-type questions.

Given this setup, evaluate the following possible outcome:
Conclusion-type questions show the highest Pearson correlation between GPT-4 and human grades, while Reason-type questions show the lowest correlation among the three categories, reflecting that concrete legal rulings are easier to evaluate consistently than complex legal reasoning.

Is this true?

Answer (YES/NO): NO